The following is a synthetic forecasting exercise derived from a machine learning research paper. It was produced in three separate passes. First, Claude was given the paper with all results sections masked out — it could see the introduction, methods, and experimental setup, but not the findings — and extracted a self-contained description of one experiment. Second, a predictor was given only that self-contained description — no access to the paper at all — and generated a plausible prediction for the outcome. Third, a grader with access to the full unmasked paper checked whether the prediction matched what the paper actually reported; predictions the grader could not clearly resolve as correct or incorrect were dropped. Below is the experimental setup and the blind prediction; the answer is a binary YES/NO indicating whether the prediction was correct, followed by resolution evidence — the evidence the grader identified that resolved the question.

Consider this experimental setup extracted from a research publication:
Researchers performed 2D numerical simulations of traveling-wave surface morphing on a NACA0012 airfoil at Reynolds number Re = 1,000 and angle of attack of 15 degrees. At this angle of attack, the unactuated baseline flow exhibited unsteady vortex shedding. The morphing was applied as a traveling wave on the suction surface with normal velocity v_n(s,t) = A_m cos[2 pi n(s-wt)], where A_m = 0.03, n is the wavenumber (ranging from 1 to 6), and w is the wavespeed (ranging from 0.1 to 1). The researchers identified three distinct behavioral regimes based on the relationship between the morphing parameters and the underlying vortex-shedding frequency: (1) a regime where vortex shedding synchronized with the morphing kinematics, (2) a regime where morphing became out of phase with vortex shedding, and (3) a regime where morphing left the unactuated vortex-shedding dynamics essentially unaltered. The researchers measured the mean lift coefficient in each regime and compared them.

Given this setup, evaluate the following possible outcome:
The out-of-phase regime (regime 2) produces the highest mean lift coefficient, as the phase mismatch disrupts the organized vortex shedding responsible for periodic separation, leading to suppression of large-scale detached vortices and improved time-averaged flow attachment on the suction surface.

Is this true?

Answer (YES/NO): NO